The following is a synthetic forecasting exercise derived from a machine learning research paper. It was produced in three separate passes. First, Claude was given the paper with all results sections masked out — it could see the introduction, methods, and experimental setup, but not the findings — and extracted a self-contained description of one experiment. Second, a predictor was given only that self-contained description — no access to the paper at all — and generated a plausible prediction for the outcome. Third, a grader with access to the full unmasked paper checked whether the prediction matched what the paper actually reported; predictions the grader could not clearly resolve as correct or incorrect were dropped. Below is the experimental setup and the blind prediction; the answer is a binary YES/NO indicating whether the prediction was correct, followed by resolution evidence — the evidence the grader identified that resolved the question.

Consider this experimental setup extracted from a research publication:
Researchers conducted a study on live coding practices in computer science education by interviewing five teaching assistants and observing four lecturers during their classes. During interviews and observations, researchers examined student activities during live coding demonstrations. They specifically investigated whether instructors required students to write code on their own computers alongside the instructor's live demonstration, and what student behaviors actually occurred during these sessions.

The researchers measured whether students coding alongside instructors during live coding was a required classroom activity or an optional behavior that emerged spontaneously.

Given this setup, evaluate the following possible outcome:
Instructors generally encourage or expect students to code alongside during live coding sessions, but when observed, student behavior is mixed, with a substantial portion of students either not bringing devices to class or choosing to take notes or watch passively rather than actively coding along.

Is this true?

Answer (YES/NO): NO